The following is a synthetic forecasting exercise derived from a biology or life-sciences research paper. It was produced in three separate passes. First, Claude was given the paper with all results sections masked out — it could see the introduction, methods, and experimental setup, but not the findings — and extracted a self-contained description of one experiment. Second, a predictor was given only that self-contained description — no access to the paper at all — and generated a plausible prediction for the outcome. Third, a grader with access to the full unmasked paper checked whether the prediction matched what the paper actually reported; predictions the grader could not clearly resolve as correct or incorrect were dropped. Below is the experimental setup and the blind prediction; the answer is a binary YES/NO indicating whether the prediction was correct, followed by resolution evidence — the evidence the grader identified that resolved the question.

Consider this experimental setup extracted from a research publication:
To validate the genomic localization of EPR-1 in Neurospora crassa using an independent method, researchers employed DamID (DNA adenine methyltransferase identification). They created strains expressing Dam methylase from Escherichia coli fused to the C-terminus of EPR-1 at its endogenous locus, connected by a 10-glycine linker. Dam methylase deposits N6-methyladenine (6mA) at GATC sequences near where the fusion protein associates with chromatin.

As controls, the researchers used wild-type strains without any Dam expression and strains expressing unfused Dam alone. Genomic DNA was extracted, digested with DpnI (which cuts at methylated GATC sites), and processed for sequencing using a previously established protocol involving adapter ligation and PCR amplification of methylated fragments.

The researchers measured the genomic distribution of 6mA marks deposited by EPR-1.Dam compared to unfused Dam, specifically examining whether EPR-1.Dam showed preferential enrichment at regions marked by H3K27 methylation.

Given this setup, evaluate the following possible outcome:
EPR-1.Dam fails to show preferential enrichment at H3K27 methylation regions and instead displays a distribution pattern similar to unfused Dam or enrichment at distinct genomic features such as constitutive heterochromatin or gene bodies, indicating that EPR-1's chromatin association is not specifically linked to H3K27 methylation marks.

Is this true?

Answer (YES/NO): NO